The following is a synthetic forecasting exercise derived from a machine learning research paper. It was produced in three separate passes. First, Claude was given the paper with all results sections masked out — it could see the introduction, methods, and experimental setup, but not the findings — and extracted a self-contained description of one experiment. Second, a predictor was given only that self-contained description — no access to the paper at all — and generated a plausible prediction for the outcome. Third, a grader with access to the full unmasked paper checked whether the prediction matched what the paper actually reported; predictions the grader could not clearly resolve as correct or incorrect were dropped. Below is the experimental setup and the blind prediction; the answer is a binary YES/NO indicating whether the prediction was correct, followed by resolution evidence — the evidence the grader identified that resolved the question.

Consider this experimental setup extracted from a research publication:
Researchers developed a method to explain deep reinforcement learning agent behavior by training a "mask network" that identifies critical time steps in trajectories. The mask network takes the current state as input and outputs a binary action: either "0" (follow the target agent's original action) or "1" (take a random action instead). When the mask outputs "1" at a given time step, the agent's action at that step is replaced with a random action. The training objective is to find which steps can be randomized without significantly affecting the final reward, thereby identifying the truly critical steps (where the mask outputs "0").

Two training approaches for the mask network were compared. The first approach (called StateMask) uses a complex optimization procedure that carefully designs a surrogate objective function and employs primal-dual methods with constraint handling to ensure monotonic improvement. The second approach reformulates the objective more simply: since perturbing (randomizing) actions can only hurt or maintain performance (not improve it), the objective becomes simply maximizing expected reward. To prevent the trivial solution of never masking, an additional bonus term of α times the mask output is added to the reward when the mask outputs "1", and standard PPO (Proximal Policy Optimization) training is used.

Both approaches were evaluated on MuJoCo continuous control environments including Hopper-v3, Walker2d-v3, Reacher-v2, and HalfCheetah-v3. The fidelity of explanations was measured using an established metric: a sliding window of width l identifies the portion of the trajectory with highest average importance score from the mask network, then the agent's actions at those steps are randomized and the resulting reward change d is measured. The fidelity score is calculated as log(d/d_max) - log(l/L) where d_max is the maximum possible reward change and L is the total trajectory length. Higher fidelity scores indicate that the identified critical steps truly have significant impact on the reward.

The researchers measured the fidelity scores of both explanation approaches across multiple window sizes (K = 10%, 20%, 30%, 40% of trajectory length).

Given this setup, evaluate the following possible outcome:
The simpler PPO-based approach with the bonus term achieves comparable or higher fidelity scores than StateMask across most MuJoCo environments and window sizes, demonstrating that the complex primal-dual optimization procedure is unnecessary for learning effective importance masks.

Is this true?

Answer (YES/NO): YES